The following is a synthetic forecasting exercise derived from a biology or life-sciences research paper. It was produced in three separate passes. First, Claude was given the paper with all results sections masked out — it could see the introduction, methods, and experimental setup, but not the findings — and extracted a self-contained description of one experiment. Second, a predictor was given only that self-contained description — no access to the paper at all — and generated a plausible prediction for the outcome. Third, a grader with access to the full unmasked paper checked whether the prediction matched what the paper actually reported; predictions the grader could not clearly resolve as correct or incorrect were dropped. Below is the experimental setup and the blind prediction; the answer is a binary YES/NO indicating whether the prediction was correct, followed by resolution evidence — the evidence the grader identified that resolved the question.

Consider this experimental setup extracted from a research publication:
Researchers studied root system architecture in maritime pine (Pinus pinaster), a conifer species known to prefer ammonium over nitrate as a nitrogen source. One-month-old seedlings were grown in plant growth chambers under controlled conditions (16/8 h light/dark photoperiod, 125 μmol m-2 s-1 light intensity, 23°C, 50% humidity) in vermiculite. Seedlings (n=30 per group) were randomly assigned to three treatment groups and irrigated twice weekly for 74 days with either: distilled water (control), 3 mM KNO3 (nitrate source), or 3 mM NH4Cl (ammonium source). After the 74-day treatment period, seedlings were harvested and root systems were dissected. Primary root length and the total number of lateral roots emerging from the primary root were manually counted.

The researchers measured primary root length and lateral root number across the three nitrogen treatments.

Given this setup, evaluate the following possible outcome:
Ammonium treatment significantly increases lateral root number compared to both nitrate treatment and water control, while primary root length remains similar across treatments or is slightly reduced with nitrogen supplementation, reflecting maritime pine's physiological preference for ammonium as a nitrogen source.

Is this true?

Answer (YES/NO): NO